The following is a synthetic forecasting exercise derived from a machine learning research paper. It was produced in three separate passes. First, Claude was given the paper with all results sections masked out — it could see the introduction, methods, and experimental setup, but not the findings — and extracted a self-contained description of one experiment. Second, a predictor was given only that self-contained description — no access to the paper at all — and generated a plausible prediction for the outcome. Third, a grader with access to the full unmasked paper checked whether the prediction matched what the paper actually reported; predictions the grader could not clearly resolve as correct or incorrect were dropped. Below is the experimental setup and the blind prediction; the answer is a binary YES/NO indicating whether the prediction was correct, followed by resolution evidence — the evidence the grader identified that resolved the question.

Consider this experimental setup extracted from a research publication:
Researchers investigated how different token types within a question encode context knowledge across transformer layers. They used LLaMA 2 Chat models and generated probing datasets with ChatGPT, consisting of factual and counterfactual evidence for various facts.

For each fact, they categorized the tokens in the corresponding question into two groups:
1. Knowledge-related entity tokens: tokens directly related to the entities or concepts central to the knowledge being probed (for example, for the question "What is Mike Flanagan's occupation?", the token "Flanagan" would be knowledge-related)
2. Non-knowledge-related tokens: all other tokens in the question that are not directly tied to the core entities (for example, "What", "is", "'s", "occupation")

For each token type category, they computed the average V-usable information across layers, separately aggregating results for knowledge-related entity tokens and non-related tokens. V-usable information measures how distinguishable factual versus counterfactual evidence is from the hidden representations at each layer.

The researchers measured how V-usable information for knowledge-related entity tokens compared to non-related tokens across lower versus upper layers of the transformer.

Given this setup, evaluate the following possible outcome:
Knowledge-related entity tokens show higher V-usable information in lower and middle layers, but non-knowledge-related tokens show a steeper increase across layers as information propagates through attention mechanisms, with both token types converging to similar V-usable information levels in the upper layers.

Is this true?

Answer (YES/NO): NO